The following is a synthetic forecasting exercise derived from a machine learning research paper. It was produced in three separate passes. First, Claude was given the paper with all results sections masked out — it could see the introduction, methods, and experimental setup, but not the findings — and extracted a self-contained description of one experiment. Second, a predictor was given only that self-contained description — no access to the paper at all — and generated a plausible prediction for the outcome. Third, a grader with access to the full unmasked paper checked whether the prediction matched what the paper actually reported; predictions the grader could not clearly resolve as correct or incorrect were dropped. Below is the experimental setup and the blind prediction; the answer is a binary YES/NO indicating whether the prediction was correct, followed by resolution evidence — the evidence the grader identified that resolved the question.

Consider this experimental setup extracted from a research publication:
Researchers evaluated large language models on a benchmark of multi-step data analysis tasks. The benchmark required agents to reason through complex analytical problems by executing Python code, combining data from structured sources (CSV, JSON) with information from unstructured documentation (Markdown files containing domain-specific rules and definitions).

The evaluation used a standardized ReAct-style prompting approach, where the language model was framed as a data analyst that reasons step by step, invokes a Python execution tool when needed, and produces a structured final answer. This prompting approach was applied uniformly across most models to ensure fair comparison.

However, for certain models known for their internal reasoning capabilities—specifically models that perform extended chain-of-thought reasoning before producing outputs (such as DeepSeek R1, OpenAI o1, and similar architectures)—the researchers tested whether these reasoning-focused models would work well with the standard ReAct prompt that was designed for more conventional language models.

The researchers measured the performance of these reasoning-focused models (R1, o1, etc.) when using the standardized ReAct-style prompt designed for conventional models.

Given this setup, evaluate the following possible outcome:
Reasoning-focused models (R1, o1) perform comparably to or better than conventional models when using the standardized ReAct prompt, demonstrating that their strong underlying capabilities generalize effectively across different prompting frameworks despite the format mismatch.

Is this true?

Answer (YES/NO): NO